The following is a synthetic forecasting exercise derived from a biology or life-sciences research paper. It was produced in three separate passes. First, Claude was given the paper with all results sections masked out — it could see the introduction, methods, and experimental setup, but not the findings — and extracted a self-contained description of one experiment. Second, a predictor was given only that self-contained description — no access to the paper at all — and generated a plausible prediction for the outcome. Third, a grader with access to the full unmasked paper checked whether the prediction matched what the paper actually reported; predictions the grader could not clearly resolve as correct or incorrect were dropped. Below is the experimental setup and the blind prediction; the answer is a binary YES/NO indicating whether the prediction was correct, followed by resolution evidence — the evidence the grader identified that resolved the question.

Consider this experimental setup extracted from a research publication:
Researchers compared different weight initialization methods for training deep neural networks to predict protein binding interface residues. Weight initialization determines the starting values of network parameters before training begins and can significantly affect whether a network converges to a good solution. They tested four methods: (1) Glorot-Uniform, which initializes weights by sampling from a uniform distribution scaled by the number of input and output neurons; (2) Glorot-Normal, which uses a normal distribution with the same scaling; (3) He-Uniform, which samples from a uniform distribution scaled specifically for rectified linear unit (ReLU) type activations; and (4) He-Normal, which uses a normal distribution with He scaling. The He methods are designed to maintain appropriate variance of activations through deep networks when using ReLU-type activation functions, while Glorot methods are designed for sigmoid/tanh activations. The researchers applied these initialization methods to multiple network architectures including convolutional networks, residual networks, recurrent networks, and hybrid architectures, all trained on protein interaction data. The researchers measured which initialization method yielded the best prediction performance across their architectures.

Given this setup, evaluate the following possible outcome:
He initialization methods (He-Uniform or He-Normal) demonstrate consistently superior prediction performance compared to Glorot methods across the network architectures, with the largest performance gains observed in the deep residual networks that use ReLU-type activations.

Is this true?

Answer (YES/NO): NO